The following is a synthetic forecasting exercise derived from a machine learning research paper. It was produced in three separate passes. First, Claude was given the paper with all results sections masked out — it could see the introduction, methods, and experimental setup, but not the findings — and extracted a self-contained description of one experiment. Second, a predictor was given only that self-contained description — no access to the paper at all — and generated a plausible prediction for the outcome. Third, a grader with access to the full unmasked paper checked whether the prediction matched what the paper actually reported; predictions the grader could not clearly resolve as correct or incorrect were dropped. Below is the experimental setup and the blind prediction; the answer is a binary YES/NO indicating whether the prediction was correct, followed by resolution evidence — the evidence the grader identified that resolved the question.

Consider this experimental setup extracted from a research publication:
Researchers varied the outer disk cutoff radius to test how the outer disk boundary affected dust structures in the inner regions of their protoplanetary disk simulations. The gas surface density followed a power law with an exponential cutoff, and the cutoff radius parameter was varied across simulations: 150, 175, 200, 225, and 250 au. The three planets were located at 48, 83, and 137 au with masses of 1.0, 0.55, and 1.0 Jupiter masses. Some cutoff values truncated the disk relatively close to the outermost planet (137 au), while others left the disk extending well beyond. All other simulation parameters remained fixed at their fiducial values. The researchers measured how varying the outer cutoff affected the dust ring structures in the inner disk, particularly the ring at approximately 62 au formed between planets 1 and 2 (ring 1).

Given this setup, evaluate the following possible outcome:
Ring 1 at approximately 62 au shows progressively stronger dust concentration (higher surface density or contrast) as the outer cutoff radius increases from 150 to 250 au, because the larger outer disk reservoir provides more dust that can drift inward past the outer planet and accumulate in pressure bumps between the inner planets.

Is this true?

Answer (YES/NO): NO